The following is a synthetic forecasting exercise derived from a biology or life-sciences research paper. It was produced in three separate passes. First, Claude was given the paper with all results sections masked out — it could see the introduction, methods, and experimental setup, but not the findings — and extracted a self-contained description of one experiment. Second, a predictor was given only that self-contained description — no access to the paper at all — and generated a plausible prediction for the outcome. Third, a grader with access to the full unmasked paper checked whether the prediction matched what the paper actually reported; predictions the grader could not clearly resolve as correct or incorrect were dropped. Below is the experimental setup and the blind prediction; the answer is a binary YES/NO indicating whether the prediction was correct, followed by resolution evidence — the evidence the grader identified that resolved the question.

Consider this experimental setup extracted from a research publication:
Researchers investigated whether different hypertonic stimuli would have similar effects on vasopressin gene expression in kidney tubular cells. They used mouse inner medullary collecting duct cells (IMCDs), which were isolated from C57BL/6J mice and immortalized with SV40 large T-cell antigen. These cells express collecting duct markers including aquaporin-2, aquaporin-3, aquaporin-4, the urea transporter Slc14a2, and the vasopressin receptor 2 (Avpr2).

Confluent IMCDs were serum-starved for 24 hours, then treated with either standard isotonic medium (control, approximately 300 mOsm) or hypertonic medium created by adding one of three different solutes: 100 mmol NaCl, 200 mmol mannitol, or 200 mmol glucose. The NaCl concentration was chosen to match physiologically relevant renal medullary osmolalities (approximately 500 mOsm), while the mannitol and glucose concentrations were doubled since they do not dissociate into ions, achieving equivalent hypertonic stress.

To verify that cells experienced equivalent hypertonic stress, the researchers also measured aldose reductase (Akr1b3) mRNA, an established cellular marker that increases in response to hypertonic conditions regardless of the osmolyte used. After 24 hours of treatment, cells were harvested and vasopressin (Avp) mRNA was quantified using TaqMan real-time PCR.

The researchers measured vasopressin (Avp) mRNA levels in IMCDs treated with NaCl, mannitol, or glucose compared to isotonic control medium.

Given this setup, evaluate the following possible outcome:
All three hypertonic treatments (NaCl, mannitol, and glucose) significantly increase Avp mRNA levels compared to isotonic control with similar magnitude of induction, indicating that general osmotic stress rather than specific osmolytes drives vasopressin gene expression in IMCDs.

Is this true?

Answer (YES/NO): NO